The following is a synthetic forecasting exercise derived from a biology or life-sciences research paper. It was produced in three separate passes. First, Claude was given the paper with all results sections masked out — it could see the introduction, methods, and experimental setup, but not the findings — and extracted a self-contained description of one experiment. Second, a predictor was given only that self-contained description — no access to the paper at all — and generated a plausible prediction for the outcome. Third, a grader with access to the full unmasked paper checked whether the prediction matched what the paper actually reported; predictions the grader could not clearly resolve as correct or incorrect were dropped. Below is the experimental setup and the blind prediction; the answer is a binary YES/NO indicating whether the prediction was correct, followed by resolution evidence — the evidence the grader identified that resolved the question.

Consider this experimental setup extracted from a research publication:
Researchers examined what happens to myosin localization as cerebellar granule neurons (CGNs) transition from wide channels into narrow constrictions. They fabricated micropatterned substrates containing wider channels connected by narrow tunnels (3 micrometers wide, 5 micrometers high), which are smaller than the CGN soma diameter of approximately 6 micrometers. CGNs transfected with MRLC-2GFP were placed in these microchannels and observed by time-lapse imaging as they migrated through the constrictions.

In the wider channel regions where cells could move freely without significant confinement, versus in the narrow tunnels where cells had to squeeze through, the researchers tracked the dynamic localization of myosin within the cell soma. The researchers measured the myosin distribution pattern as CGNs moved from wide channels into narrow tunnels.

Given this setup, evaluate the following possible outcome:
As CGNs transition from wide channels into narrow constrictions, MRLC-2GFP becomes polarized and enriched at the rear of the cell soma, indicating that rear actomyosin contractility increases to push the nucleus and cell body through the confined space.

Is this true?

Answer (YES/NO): YES